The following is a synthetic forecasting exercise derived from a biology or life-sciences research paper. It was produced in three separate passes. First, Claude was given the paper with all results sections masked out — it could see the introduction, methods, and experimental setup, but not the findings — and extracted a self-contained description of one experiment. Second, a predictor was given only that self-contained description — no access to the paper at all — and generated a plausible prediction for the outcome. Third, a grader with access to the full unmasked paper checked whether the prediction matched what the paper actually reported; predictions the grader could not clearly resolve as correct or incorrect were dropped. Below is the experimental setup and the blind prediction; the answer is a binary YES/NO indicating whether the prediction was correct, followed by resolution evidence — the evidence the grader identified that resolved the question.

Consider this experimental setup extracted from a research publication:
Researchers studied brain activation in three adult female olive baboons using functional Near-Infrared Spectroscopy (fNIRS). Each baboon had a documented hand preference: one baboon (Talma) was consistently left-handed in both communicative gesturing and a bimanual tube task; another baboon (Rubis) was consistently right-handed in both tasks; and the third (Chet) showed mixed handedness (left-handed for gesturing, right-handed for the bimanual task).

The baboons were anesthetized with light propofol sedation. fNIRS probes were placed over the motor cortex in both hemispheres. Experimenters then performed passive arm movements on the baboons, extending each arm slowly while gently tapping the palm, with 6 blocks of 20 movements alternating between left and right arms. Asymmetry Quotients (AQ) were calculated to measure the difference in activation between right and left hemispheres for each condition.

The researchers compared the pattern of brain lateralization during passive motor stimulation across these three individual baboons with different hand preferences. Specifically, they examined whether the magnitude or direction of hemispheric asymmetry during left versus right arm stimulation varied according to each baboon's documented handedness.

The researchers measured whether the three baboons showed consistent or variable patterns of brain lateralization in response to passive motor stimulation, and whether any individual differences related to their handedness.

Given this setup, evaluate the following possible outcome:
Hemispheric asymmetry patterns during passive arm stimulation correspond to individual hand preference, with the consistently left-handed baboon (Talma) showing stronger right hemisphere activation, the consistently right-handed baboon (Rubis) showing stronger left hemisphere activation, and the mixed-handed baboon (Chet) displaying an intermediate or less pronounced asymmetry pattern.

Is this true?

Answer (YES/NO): NO